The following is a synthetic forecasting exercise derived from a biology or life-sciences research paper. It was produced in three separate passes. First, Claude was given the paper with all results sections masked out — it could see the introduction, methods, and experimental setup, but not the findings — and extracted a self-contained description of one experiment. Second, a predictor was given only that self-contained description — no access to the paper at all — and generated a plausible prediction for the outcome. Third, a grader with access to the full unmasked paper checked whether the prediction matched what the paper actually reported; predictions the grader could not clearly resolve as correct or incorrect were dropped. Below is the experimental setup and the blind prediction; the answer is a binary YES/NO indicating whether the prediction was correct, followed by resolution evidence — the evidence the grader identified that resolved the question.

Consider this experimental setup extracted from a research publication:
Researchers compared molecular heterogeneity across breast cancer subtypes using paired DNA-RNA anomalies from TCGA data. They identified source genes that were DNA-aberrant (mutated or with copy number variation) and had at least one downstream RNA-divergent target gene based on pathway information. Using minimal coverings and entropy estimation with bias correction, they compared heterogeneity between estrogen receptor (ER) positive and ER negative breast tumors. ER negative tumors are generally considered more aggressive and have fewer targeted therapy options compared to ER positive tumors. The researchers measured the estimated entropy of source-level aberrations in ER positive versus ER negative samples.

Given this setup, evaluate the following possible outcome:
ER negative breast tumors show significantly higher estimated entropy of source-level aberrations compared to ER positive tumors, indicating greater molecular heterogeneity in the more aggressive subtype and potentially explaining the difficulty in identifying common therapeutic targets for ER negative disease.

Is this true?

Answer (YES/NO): YES